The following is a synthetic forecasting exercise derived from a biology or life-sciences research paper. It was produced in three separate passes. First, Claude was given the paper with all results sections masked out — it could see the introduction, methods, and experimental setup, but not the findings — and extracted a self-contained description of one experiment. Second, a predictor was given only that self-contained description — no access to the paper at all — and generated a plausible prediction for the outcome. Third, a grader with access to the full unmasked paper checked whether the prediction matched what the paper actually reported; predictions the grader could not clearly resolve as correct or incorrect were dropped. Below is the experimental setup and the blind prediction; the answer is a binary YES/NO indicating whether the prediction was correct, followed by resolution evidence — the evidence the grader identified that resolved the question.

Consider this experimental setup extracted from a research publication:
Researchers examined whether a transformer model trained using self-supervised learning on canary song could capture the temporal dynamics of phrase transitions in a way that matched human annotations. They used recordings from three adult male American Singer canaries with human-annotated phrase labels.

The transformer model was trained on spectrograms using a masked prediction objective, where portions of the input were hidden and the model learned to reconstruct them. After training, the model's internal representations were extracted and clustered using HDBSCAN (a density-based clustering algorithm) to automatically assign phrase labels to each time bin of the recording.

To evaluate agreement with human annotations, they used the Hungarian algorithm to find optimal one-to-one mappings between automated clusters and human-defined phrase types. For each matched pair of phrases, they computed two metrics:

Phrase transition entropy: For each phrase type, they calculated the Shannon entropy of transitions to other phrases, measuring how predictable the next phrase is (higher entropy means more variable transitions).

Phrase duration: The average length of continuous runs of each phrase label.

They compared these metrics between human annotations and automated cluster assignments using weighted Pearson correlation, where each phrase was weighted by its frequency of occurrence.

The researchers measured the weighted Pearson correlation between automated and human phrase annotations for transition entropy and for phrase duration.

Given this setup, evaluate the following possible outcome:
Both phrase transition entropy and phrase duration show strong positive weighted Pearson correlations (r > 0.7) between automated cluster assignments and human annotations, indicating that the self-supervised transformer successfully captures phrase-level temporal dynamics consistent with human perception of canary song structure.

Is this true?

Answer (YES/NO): YES